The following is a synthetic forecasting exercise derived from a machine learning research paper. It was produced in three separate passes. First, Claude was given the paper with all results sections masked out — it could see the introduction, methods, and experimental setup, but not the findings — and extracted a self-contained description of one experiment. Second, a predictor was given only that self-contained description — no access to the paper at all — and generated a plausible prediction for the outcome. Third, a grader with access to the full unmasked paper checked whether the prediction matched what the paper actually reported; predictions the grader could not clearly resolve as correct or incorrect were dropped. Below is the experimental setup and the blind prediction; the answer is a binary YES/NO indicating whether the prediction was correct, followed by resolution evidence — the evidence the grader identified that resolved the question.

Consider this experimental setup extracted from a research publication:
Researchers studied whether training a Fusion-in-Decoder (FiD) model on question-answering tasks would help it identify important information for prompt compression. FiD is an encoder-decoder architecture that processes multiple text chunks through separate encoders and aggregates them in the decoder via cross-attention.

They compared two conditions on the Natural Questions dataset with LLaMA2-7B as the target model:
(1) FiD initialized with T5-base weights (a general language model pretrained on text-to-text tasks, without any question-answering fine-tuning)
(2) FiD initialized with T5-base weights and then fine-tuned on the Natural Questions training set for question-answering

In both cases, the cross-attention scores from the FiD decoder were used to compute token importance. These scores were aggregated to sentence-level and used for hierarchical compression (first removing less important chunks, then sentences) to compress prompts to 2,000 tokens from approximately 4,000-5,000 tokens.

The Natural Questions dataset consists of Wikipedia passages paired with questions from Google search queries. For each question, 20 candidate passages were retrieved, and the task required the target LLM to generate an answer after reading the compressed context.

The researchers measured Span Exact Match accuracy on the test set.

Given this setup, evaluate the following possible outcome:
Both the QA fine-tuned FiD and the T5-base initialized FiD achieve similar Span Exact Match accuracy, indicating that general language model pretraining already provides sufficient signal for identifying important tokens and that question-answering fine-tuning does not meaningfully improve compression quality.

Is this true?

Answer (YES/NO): NO